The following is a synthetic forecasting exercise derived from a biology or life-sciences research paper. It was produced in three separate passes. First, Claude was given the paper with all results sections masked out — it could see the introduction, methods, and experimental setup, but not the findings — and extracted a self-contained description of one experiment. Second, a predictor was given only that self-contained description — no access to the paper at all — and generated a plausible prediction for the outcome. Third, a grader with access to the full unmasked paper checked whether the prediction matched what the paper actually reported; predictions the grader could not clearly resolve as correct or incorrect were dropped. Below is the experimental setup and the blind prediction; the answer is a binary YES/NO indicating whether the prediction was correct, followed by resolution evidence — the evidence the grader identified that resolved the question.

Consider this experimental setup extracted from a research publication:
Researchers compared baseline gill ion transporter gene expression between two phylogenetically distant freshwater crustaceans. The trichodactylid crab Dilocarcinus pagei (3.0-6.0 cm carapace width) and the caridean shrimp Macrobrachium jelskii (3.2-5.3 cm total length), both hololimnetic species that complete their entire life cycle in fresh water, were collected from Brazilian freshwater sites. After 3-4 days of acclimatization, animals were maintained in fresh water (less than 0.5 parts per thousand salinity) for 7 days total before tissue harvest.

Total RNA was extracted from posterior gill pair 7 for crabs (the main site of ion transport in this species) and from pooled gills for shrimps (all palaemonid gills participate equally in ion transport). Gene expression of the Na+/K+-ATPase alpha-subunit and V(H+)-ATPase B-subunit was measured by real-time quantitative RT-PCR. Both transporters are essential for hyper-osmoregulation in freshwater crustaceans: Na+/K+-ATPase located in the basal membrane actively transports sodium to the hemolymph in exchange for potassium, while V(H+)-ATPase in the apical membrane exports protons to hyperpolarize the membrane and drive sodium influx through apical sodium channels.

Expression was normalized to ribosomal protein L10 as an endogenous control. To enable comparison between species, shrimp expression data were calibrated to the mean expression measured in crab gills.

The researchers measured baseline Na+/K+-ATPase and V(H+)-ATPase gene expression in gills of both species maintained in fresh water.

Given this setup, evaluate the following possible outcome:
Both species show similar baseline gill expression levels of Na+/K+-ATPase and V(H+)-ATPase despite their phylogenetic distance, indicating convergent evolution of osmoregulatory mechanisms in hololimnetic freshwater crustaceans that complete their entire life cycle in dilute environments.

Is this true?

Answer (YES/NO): NO